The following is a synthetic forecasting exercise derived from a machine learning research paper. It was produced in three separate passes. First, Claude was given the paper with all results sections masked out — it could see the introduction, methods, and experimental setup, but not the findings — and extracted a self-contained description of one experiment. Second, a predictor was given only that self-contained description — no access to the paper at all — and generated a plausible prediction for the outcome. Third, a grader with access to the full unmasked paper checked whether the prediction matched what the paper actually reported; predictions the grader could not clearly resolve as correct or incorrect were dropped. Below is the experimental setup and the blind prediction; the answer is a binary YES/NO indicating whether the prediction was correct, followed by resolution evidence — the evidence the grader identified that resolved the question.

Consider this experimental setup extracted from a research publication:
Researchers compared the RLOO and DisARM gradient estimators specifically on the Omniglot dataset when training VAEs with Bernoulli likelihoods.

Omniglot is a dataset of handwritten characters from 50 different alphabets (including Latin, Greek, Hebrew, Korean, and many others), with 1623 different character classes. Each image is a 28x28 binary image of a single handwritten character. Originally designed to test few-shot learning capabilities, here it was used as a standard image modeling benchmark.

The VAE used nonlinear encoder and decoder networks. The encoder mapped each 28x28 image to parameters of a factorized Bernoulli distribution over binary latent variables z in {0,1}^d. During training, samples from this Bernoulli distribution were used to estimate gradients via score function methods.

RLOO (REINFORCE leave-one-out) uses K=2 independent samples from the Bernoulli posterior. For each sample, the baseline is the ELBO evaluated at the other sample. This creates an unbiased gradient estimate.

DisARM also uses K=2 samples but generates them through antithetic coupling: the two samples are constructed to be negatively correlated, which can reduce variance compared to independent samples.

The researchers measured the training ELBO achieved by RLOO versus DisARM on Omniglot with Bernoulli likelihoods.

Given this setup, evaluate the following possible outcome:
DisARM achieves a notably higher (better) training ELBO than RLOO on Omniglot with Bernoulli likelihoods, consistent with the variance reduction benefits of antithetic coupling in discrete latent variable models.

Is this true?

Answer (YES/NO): YES